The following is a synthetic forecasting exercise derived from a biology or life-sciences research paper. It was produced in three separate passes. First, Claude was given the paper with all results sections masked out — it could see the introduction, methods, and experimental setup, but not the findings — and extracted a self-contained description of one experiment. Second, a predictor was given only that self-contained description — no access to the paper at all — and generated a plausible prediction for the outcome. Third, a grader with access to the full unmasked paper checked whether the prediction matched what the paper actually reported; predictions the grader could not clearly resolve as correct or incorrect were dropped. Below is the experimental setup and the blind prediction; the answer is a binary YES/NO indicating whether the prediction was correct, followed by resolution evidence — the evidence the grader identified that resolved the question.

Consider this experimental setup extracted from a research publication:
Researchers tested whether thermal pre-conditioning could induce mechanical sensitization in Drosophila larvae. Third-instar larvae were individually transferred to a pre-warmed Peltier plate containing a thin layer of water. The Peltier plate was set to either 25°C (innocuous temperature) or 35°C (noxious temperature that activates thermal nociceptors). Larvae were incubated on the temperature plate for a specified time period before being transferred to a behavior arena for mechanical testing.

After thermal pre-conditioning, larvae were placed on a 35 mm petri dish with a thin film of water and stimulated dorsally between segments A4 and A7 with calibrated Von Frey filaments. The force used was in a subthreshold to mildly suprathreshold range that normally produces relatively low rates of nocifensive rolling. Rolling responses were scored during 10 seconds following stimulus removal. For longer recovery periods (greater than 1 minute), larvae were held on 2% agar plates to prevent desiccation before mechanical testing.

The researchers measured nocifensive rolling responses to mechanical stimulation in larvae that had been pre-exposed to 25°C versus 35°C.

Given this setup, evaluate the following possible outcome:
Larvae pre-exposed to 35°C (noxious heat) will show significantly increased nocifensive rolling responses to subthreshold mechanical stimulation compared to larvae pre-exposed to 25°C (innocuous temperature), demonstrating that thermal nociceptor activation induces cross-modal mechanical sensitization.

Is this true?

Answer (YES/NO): NO